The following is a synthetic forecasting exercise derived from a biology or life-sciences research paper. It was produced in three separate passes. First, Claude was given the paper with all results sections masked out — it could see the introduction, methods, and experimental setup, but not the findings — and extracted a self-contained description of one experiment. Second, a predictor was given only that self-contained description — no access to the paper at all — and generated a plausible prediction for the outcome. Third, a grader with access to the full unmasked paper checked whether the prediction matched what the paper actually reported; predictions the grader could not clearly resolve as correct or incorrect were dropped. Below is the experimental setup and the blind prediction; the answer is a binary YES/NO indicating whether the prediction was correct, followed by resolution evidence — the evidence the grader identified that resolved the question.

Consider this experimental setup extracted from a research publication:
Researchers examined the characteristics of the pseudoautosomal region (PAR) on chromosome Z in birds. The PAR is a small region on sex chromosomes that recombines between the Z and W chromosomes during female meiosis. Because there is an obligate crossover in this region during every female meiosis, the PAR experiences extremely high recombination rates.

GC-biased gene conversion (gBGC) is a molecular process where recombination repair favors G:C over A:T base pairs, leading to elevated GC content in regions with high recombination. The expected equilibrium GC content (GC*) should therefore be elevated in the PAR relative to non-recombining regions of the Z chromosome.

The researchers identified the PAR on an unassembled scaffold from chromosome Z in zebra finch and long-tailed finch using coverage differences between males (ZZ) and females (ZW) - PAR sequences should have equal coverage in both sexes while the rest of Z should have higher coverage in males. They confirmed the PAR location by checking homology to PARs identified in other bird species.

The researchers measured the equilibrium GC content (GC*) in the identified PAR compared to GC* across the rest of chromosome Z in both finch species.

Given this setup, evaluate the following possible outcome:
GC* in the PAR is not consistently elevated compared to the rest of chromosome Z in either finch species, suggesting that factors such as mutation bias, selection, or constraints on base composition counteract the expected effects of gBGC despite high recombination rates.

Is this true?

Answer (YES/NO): NO